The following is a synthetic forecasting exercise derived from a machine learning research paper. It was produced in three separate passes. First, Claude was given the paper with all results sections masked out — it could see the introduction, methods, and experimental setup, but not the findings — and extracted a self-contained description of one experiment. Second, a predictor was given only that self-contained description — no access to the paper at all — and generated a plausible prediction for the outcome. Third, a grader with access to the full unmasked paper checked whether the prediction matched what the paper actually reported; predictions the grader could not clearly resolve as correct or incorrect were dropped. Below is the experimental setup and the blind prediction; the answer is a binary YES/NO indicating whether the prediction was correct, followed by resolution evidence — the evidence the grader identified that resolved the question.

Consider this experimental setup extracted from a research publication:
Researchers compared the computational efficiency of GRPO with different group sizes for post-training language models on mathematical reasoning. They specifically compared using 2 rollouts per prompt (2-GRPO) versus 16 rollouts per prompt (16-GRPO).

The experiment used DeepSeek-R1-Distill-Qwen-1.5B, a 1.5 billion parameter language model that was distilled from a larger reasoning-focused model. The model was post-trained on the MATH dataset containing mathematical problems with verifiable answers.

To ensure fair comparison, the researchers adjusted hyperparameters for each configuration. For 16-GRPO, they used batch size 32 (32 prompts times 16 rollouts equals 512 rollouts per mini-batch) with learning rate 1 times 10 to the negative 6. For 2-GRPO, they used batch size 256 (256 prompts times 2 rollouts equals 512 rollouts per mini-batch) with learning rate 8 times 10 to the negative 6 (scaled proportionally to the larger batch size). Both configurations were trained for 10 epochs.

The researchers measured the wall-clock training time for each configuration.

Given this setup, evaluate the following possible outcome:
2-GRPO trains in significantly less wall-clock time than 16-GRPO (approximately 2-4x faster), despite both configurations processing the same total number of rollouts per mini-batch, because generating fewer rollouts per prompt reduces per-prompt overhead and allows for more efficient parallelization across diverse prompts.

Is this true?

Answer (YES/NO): NO